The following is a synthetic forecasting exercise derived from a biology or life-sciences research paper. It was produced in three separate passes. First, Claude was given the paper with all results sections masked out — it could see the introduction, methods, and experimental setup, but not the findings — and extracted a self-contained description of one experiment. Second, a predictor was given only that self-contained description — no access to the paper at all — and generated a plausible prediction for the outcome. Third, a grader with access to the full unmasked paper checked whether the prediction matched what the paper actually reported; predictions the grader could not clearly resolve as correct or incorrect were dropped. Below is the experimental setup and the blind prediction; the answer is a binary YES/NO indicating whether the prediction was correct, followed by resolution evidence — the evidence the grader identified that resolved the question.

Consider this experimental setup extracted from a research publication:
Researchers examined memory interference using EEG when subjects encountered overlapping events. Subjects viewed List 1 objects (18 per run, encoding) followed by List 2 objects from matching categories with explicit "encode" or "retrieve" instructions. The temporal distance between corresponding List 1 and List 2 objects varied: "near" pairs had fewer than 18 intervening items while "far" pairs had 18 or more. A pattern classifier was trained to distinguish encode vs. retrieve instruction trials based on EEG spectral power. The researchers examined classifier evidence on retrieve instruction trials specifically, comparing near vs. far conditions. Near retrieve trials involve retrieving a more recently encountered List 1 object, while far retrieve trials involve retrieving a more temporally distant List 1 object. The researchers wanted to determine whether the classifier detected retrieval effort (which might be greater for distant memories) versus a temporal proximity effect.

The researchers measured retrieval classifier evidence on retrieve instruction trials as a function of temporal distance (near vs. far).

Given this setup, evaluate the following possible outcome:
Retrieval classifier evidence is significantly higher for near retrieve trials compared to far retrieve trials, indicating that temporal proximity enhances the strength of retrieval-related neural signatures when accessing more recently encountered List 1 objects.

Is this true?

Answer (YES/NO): NO